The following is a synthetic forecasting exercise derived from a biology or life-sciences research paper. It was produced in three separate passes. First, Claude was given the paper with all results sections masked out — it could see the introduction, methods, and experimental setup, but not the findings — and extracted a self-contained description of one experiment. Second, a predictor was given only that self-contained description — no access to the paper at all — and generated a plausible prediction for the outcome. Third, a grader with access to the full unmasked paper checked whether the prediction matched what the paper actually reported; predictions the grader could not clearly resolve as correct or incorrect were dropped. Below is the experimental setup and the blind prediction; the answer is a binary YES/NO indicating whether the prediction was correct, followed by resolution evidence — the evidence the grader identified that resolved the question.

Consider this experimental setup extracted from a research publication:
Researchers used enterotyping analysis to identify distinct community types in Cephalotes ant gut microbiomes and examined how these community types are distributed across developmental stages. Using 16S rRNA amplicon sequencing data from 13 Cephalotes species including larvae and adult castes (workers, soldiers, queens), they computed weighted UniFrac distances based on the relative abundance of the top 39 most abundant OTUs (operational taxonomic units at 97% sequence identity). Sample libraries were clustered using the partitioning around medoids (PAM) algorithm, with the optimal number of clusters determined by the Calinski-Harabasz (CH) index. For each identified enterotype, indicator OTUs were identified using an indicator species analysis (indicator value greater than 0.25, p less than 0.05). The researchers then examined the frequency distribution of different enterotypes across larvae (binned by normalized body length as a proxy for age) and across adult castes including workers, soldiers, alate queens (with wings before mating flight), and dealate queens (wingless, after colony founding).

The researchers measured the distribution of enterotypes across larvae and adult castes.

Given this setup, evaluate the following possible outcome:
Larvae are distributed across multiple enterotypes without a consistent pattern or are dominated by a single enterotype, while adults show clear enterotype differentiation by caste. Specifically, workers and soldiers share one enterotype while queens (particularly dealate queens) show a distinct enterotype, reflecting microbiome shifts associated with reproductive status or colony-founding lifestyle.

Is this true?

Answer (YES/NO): NO